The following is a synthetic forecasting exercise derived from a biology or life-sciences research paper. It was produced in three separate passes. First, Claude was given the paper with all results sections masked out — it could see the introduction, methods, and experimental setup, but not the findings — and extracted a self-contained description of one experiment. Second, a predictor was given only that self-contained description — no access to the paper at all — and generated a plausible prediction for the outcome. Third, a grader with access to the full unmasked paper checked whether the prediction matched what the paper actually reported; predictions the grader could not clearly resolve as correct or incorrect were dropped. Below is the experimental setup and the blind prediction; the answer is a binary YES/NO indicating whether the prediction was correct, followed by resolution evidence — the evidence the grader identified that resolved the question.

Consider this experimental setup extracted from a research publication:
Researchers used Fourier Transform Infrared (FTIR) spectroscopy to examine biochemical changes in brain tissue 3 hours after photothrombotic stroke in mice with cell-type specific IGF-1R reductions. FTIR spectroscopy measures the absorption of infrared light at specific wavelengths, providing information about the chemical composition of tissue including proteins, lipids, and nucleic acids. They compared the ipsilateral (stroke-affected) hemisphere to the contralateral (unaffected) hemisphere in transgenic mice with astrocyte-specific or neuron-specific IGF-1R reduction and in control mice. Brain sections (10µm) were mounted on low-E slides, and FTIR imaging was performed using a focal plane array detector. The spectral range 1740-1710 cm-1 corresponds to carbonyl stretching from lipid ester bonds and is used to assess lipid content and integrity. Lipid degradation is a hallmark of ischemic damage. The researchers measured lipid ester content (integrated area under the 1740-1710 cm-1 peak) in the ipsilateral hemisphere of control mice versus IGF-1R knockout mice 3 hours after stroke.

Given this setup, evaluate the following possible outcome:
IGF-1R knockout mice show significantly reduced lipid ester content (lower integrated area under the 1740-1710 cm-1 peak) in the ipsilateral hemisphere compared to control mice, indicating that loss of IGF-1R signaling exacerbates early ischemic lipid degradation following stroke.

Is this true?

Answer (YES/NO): NO